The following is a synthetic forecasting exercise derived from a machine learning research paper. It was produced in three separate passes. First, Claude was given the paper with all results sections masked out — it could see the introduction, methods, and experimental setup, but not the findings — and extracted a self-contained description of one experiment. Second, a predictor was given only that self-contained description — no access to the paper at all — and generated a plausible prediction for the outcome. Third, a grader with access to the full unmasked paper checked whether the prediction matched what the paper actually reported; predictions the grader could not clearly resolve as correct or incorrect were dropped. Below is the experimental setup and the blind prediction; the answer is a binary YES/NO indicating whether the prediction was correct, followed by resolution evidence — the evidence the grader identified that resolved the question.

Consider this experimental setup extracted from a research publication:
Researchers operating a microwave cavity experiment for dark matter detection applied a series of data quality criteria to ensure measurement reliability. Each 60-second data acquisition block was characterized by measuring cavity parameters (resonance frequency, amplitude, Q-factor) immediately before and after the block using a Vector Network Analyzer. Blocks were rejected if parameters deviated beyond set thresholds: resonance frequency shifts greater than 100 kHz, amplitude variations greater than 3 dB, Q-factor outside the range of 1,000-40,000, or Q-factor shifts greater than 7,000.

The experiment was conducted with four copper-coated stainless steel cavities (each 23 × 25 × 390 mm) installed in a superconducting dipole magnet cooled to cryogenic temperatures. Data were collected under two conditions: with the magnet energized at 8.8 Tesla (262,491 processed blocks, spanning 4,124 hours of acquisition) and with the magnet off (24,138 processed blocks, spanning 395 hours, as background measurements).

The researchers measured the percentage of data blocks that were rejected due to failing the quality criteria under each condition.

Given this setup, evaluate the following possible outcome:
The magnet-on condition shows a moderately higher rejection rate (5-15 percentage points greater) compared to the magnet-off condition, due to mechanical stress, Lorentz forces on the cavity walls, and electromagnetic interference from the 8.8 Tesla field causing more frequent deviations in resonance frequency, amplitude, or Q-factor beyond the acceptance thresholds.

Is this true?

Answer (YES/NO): NO